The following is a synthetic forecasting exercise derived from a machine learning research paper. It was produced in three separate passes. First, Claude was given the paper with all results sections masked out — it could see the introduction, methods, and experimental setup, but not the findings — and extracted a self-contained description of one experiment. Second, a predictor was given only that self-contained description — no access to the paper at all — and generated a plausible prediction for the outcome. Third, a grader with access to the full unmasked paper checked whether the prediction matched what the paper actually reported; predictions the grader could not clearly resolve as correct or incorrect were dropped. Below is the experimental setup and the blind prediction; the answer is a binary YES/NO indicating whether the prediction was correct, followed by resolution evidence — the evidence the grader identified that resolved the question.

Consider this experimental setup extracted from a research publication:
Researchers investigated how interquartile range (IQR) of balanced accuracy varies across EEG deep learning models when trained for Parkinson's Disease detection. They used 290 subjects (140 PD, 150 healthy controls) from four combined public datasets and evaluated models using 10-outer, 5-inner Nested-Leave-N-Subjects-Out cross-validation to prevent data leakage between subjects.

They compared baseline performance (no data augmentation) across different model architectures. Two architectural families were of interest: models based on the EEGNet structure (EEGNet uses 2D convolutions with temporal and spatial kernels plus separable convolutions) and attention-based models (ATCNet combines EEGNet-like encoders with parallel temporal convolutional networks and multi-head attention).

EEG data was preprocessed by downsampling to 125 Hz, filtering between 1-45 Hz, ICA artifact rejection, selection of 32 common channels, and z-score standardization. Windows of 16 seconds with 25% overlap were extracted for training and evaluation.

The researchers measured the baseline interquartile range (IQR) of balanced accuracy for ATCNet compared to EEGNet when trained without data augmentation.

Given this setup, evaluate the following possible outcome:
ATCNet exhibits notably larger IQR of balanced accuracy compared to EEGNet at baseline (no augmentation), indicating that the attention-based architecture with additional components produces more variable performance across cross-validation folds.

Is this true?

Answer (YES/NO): YES